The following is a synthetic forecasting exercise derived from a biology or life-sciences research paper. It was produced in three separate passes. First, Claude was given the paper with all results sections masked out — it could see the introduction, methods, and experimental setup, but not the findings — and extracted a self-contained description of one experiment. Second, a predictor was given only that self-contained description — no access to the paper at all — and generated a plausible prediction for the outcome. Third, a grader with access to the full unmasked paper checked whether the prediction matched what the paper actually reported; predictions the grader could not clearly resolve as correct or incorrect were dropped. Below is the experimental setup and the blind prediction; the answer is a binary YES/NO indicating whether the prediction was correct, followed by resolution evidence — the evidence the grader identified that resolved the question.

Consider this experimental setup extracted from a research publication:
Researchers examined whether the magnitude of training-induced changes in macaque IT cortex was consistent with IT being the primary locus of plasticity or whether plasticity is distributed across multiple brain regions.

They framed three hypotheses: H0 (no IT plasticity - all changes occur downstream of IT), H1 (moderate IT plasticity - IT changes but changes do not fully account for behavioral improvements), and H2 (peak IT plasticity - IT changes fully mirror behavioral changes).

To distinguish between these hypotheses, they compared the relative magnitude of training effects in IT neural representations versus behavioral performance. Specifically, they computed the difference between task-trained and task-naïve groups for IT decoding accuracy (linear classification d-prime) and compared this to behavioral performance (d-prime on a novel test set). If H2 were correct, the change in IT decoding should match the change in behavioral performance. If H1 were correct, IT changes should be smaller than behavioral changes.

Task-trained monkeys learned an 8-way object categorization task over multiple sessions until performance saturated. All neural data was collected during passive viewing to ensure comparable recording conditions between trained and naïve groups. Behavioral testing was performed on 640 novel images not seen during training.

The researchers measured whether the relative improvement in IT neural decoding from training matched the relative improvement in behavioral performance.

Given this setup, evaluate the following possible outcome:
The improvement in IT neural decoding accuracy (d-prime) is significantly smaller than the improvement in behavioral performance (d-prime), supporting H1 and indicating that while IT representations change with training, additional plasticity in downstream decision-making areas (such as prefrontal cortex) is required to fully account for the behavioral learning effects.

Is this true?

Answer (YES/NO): YES